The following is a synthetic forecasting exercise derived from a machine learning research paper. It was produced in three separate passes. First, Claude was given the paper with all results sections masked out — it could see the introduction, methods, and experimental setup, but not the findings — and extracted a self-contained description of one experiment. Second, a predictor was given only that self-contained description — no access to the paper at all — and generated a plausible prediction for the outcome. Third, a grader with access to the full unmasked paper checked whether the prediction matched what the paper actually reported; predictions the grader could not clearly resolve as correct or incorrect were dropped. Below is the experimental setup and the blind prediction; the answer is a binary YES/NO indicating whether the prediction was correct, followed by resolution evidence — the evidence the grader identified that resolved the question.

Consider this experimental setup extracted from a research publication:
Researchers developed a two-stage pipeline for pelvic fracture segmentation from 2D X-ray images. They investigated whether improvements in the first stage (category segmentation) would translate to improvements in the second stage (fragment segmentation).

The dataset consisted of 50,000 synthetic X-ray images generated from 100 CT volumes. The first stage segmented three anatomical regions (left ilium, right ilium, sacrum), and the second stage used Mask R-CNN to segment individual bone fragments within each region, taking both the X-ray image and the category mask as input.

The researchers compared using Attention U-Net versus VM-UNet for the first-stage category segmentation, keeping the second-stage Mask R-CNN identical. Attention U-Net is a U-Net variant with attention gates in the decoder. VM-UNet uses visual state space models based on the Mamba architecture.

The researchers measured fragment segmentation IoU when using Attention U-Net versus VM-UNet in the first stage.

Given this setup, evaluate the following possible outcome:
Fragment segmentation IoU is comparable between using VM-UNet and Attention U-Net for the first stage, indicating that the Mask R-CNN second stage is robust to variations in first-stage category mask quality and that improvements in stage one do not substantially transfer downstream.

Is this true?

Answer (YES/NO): NO